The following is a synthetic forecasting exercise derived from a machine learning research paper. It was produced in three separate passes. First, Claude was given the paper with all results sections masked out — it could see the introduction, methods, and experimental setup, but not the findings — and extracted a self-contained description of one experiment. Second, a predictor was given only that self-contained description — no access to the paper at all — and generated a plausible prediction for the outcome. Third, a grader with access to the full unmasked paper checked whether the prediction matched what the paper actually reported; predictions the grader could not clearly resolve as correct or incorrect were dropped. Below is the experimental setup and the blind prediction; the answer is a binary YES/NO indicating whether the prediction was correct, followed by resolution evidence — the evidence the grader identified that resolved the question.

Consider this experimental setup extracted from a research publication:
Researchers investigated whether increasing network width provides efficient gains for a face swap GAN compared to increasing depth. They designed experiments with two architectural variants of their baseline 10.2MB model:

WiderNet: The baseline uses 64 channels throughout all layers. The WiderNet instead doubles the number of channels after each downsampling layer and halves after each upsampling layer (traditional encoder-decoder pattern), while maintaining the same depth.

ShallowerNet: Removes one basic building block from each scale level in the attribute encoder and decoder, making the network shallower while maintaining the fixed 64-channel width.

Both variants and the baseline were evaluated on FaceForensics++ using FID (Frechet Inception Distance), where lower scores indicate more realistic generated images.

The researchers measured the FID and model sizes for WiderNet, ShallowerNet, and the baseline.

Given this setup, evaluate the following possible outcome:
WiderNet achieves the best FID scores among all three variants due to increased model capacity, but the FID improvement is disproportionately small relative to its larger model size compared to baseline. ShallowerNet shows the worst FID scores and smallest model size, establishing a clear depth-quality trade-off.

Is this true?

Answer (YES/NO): NO